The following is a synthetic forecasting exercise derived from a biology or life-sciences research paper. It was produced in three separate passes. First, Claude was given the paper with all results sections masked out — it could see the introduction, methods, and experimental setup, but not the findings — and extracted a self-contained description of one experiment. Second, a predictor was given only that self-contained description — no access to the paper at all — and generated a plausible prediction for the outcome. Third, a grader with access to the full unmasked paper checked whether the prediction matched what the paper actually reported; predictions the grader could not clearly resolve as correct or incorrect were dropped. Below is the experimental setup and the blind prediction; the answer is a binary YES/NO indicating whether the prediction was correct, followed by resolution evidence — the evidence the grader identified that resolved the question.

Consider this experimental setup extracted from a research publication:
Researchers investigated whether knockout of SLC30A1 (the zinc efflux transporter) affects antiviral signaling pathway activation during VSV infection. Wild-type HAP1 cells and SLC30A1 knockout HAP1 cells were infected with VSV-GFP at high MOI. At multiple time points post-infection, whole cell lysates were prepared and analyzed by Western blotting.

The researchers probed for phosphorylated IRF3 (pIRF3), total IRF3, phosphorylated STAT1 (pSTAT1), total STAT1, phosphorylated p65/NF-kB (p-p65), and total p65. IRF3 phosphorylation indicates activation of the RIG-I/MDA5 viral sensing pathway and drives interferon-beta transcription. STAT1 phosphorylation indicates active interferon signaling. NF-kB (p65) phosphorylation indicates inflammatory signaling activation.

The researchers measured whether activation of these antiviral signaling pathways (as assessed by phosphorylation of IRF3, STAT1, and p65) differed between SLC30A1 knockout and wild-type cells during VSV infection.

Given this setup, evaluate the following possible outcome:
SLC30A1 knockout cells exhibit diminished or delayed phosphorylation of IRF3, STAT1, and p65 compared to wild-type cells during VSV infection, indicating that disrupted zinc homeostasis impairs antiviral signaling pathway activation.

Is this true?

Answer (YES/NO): NO